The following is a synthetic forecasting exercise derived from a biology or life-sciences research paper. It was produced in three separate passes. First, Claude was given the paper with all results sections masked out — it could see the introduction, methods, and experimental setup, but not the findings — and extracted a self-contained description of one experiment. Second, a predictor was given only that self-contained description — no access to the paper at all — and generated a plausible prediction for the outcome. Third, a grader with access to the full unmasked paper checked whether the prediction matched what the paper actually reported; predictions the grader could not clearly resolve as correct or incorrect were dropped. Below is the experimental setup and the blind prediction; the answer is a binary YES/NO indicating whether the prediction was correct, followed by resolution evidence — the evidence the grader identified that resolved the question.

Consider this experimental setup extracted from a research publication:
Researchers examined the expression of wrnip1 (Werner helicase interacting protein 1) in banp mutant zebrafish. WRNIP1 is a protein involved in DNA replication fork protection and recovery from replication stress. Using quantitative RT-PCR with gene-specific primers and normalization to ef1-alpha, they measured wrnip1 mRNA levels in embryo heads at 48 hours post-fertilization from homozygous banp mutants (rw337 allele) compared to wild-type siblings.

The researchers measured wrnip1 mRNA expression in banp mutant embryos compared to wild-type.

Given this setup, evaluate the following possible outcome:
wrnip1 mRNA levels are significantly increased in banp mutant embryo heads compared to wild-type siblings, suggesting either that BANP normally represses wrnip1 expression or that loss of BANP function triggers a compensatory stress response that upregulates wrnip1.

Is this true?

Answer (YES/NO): NO